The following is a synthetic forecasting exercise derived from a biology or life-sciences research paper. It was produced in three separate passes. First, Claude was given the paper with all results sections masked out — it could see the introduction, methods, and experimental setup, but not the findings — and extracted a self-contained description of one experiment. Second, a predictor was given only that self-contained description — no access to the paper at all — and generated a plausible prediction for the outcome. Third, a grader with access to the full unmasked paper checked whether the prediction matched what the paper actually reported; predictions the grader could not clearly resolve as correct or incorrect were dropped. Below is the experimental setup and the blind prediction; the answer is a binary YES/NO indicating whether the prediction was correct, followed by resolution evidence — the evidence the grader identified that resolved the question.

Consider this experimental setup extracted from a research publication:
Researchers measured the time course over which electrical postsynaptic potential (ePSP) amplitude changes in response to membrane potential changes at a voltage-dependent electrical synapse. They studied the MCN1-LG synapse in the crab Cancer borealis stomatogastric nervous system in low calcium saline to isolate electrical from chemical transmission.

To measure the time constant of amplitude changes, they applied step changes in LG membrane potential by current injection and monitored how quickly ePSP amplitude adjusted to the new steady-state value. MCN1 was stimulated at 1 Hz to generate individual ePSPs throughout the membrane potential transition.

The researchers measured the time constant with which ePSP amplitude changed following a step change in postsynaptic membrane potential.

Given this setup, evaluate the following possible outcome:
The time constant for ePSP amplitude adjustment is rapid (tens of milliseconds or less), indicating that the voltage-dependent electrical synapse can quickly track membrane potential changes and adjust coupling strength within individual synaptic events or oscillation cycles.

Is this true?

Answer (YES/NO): NO